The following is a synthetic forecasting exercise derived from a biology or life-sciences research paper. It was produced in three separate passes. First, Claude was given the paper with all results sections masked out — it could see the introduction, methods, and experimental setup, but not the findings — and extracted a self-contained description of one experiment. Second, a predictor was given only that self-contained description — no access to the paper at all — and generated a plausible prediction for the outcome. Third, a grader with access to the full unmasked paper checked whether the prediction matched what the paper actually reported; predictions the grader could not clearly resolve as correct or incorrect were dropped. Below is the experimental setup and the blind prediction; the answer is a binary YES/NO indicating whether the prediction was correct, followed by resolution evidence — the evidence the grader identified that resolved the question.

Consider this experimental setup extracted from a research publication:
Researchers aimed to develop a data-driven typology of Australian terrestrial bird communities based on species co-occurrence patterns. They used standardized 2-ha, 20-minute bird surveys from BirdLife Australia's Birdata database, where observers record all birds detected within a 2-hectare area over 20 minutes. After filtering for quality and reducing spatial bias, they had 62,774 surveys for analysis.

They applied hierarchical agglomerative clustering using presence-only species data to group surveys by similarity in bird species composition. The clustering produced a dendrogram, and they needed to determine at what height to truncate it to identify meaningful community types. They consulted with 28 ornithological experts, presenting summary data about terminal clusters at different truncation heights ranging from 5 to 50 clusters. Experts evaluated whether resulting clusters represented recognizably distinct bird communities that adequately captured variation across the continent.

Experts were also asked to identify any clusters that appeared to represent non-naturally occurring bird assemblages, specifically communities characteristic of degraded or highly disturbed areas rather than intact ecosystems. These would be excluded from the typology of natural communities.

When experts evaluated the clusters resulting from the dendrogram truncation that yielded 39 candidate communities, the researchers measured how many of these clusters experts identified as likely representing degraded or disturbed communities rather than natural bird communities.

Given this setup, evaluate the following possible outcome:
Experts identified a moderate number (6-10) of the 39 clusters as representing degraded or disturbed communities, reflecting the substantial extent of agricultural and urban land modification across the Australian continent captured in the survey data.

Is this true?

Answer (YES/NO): NO